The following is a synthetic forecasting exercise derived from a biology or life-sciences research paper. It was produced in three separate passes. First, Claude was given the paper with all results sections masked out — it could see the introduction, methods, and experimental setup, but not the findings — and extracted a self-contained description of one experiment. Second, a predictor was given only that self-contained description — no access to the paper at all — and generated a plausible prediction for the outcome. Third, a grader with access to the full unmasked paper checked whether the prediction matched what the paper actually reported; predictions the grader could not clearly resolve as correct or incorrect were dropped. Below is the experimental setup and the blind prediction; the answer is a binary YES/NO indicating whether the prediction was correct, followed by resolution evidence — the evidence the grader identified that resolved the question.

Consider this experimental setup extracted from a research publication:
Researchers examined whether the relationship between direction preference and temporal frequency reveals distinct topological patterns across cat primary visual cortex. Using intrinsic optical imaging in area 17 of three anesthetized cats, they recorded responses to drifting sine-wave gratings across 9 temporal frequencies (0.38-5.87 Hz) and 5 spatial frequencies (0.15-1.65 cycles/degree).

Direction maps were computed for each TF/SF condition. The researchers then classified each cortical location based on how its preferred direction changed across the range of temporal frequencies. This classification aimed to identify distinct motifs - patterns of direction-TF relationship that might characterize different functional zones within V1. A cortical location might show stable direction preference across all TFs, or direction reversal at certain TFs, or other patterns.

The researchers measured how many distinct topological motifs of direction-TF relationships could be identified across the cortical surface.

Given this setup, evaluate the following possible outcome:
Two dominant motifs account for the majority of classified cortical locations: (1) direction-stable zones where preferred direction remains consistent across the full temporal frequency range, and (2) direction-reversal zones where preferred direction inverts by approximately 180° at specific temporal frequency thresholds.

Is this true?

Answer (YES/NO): NO